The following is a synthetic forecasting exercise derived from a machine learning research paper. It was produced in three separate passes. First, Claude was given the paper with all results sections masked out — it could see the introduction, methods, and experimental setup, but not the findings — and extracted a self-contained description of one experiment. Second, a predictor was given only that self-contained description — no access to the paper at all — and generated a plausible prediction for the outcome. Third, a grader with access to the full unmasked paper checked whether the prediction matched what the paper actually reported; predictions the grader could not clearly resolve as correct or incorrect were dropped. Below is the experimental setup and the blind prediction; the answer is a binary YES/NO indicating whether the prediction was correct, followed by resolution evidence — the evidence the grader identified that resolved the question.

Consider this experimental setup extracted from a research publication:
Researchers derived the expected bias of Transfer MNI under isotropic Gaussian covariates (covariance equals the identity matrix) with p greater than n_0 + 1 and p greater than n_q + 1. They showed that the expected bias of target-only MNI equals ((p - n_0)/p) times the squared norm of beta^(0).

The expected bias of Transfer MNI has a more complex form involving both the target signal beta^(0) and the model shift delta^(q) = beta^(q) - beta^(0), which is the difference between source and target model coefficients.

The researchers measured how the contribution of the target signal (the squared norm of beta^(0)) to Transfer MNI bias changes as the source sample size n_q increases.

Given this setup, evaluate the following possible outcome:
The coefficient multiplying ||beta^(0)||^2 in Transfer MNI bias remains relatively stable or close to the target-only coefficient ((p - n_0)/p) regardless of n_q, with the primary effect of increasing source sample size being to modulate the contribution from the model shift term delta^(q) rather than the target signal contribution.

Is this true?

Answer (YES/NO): NO